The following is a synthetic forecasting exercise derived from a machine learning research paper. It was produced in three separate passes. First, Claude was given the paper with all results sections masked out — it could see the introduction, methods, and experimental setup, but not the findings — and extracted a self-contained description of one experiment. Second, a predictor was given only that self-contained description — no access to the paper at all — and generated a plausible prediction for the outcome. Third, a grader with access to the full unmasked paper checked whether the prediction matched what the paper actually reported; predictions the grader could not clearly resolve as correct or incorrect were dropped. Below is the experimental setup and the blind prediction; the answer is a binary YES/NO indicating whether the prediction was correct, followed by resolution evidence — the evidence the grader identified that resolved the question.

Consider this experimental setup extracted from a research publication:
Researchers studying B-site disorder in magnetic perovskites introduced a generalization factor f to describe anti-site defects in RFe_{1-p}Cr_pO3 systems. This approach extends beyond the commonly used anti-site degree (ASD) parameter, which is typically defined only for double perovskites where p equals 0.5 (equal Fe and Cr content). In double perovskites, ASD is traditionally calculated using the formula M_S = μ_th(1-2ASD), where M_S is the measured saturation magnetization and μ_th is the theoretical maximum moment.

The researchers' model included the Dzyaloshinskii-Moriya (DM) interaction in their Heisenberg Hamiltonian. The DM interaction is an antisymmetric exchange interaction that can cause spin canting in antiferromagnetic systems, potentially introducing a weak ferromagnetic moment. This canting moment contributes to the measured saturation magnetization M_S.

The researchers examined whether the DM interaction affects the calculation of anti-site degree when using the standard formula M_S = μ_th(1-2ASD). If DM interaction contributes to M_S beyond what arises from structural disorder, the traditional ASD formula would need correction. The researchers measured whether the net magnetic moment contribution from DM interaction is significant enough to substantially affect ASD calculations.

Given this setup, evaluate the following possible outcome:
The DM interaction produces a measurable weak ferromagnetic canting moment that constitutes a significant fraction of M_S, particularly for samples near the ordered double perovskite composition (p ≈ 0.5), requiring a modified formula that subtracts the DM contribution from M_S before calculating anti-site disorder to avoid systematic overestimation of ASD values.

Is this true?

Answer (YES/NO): NO